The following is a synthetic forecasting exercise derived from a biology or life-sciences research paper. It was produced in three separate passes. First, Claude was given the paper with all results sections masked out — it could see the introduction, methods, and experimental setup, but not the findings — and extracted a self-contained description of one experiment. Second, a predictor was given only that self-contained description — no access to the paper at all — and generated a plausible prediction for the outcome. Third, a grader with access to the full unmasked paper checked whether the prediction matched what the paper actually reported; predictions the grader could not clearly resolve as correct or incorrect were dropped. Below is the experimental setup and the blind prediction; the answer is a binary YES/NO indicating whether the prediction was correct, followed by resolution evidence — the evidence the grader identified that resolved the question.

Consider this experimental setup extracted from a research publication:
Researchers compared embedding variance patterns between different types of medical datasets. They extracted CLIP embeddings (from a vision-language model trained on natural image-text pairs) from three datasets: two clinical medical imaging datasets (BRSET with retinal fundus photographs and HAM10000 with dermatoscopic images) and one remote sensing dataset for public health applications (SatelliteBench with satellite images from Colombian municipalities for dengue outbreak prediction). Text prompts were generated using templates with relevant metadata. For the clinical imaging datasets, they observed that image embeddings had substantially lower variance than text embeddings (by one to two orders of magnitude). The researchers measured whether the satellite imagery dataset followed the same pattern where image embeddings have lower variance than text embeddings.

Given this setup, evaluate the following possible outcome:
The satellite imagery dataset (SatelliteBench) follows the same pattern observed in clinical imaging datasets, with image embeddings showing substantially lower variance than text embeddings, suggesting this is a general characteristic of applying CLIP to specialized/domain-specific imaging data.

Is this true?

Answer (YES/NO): NO